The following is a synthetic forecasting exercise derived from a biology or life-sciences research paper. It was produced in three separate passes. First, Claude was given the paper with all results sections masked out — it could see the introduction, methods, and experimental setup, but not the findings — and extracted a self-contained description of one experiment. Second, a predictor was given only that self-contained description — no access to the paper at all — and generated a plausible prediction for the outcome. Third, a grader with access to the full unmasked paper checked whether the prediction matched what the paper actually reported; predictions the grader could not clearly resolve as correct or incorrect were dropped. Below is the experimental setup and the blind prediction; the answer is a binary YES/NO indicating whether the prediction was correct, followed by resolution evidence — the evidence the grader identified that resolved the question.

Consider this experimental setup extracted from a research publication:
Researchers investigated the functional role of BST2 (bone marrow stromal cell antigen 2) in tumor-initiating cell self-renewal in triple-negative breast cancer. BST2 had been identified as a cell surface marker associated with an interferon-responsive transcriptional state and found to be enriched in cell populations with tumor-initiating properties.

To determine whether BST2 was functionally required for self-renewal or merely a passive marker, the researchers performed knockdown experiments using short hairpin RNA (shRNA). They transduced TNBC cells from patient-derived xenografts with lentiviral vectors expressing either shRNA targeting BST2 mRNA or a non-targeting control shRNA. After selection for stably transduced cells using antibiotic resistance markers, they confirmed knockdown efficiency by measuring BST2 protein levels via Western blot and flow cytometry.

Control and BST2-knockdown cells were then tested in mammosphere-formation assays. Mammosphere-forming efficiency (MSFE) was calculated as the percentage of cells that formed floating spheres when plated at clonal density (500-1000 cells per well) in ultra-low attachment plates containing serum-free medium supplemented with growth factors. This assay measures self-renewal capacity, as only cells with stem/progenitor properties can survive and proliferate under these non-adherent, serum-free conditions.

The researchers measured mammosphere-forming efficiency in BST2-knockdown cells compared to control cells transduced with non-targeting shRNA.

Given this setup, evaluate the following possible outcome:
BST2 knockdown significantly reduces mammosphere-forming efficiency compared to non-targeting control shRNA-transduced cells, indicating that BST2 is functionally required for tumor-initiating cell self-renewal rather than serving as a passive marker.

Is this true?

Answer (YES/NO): YES